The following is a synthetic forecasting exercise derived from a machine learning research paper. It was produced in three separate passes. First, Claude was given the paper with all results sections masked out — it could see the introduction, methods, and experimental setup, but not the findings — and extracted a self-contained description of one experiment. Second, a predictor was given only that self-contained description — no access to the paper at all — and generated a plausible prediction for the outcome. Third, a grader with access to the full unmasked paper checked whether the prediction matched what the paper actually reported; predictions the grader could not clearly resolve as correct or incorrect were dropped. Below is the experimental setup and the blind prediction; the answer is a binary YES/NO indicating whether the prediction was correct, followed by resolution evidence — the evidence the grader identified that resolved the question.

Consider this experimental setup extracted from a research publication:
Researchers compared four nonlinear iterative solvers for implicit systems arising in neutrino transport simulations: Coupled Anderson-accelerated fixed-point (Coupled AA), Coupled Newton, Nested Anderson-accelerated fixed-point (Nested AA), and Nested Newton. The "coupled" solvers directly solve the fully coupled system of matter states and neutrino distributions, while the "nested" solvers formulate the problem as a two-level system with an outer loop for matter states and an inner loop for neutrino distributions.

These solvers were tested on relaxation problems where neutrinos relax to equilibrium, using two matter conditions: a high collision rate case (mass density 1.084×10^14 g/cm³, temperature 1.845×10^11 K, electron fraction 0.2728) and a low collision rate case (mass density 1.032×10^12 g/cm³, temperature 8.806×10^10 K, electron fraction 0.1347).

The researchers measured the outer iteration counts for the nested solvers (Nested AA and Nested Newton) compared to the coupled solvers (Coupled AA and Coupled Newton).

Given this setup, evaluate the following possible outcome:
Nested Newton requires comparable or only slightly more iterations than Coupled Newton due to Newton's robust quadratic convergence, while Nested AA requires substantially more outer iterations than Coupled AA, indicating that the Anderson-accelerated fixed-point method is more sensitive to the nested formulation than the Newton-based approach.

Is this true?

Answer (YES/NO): NO